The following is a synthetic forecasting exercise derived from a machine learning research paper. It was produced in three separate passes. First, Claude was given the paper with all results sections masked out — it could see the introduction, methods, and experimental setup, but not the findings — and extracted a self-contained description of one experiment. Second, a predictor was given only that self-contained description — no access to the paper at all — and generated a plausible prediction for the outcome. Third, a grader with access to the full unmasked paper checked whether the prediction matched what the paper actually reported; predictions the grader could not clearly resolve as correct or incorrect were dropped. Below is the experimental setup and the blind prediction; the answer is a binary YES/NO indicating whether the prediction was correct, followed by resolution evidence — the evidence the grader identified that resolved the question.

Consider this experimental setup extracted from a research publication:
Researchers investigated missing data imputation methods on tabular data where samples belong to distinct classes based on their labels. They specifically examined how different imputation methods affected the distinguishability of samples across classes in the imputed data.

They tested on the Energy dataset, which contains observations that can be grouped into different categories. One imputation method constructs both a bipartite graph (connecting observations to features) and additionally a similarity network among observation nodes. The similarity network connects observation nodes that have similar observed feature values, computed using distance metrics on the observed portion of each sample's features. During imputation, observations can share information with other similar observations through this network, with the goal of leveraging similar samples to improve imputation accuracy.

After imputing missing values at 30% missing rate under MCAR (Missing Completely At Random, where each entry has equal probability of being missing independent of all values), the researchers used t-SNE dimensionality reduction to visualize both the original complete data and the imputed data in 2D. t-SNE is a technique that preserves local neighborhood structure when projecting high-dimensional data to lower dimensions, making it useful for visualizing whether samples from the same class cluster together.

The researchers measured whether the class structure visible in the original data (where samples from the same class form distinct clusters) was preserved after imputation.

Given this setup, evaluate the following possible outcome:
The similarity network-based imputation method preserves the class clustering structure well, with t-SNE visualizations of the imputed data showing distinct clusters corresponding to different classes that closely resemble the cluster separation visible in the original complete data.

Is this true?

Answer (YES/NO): NO